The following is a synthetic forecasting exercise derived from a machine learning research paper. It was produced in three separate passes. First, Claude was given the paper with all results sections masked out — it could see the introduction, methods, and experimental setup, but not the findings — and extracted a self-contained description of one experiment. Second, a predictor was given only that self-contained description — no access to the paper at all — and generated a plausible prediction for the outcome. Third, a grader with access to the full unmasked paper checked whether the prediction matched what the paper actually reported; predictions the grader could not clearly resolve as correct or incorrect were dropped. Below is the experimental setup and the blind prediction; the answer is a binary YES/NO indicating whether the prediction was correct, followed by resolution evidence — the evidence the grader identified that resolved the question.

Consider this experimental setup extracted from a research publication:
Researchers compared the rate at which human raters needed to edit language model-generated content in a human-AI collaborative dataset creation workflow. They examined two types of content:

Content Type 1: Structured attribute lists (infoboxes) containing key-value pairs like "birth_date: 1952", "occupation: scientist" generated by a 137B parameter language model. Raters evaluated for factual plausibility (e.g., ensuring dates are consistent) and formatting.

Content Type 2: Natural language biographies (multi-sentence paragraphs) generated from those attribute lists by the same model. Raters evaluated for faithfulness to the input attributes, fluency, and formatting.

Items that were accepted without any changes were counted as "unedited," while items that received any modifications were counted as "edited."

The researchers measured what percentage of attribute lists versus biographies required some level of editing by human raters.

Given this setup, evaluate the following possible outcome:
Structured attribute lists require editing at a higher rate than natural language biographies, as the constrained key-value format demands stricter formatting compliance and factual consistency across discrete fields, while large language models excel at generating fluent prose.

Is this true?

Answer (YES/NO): NO